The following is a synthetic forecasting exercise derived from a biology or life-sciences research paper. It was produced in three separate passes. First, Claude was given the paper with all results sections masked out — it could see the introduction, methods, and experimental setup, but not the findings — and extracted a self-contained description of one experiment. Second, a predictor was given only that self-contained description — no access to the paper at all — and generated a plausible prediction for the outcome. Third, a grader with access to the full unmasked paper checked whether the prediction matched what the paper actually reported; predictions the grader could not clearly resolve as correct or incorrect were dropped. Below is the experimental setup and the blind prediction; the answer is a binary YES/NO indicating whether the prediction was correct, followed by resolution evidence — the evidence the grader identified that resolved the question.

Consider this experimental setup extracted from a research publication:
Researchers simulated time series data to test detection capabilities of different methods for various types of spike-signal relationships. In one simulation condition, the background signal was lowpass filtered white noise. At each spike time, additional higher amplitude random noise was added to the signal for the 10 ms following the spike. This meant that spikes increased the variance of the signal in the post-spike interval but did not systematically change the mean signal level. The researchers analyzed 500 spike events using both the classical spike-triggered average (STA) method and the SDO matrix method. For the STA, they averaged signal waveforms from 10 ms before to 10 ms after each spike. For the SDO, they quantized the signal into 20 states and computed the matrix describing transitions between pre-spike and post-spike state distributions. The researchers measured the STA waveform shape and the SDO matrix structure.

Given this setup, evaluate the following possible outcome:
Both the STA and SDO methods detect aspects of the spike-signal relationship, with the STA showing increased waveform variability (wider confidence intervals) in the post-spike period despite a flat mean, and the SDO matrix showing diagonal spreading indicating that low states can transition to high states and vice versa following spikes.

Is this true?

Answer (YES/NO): NO